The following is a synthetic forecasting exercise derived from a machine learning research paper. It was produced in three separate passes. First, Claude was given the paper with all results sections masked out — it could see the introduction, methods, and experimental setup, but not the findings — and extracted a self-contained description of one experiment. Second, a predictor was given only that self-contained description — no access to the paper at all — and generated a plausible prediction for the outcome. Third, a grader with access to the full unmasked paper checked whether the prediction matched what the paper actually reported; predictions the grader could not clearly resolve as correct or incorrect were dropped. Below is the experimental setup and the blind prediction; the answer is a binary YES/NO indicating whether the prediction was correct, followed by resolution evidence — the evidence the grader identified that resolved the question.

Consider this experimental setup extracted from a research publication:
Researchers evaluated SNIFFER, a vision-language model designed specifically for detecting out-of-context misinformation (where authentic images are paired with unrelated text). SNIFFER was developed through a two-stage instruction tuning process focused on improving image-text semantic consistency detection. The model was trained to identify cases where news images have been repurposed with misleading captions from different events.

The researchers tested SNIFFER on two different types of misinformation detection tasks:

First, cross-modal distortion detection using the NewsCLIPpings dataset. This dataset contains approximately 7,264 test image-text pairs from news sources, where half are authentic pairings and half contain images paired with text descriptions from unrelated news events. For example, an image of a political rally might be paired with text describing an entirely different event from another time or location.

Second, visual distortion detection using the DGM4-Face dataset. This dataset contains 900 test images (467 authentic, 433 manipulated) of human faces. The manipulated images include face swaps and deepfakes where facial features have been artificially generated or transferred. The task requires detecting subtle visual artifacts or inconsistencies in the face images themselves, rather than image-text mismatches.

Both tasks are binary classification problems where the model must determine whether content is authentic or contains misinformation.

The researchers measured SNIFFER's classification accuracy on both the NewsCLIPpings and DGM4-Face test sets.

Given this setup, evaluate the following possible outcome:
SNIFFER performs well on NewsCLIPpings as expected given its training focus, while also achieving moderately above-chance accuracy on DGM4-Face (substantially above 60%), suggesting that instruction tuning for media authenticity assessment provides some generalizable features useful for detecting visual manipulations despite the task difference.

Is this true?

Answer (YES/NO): NO